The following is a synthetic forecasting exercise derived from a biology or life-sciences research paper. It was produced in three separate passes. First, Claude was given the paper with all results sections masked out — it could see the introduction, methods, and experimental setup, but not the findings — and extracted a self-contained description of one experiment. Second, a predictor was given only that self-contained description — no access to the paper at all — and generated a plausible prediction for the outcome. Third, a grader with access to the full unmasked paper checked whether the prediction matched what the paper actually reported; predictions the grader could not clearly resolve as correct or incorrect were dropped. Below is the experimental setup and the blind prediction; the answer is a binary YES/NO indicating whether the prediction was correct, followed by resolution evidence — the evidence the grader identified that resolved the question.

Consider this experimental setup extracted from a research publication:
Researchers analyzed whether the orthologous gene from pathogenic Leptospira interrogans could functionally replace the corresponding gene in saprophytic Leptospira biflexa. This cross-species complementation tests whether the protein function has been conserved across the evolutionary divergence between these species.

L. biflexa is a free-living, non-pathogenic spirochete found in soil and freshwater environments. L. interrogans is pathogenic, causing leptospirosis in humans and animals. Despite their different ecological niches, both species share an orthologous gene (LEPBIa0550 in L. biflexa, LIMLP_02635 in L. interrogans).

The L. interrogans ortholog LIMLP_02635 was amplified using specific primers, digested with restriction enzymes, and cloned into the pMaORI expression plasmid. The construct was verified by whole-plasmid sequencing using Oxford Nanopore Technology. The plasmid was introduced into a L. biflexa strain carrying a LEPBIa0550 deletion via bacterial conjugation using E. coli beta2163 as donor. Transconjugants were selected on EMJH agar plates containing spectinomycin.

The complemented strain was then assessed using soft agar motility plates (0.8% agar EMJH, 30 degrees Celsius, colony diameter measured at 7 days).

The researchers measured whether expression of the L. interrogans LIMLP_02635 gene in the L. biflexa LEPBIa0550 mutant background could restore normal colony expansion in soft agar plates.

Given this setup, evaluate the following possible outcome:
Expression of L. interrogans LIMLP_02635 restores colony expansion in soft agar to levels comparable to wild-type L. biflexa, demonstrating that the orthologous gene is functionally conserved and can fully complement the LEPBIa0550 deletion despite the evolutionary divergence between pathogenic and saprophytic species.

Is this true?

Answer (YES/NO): NO